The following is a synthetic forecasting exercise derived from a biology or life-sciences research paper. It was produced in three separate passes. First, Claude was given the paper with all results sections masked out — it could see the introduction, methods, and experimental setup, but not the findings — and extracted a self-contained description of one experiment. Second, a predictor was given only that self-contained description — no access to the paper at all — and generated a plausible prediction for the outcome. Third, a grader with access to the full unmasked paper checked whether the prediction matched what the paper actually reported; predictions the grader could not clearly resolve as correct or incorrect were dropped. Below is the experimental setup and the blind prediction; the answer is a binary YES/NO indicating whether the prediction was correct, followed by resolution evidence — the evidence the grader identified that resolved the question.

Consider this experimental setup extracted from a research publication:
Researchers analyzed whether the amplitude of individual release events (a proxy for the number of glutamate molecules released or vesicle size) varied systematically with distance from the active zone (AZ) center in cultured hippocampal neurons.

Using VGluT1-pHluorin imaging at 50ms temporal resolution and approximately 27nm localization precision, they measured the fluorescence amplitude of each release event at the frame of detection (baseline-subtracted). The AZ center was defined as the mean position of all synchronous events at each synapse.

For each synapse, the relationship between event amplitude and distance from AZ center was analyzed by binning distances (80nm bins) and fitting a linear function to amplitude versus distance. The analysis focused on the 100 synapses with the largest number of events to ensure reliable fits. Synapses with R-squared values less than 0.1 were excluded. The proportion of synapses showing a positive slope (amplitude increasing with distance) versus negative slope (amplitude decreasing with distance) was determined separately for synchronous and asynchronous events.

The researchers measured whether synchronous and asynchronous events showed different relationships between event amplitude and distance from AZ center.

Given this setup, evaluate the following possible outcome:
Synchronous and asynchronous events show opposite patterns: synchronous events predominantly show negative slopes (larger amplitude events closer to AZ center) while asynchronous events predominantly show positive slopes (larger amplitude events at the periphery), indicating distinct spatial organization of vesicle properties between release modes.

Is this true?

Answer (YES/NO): NO